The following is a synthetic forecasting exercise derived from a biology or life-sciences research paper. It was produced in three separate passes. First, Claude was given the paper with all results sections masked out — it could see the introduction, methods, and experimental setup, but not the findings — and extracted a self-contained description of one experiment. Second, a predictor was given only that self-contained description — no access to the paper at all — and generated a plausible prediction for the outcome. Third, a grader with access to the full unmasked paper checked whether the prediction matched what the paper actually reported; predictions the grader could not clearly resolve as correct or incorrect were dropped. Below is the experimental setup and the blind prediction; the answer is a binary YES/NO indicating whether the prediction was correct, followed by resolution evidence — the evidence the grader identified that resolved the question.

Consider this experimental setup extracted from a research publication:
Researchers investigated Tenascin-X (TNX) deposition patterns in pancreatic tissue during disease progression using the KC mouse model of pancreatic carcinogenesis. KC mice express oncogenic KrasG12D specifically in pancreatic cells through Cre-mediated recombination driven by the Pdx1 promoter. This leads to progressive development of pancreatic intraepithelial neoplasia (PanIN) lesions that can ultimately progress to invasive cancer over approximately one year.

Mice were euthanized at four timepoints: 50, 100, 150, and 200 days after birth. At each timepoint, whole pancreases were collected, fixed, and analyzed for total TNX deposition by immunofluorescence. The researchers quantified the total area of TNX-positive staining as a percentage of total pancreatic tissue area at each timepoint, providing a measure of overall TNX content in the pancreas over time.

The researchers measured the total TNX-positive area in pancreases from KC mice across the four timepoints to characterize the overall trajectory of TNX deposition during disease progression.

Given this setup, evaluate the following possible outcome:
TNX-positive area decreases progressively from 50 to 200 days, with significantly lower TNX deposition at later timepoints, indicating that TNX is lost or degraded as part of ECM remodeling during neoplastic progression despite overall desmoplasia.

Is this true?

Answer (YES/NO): NO